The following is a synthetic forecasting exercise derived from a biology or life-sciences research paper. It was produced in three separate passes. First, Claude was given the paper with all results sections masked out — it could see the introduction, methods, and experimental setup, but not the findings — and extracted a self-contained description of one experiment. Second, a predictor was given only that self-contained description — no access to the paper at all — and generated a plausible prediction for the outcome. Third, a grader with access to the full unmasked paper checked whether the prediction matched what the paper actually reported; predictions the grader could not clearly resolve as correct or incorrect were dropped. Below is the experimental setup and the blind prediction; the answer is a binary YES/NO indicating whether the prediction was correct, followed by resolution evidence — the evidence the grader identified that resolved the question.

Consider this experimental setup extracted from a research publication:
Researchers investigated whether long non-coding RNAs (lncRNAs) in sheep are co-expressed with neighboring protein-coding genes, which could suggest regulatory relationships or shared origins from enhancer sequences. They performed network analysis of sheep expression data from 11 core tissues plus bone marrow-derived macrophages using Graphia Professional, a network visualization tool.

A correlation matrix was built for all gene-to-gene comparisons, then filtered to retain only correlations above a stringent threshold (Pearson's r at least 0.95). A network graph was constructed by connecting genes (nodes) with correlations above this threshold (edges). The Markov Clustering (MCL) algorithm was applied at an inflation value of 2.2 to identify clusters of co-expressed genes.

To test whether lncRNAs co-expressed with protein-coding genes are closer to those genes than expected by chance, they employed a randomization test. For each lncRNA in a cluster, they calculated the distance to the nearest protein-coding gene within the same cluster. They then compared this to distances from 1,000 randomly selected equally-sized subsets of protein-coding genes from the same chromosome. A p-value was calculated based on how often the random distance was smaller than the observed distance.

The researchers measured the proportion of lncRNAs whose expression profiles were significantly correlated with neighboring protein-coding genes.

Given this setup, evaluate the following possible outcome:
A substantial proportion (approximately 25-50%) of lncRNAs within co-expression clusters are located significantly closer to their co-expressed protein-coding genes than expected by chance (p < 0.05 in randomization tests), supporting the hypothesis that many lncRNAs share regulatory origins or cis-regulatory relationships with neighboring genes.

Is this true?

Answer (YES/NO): NO